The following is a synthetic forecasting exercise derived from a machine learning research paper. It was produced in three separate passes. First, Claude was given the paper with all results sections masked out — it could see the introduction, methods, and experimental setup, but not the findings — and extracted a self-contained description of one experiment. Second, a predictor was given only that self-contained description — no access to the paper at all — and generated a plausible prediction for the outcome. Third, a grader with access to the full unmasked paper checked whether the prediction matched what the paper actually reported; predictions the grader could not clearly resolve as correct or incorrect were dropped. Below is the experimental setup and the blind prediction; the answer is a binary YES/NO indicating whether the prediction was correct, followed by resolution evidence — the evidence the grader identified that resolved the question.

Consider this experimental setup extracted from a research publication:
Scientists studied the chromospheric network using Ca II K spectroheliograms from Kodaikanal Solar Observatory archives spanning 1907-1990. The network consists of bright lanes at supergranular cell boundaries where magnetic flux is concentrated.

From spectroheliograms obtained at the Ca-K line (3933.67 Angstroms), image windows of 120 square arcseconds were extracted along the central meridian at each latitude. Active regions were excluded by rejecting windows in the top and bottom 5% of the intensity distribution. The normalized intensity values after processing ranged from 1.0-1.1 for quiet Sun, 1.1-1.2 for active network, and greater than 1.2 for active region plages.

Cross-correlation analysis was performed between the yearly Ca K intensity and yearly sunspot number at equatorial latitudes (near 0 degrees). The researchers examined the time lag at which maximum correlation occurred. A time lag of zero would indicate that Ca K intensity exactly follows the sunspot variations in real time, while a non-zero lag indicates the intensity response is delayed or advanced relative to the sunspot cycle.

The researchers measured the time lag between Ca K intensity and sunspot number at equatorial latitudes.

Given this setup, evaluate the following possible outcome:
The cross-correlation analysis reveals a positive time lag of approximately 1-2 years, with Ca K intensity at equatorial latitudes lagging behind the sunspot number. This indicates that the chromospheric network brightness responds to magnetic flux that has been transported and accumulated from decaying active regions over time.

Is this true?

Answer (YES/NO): NO